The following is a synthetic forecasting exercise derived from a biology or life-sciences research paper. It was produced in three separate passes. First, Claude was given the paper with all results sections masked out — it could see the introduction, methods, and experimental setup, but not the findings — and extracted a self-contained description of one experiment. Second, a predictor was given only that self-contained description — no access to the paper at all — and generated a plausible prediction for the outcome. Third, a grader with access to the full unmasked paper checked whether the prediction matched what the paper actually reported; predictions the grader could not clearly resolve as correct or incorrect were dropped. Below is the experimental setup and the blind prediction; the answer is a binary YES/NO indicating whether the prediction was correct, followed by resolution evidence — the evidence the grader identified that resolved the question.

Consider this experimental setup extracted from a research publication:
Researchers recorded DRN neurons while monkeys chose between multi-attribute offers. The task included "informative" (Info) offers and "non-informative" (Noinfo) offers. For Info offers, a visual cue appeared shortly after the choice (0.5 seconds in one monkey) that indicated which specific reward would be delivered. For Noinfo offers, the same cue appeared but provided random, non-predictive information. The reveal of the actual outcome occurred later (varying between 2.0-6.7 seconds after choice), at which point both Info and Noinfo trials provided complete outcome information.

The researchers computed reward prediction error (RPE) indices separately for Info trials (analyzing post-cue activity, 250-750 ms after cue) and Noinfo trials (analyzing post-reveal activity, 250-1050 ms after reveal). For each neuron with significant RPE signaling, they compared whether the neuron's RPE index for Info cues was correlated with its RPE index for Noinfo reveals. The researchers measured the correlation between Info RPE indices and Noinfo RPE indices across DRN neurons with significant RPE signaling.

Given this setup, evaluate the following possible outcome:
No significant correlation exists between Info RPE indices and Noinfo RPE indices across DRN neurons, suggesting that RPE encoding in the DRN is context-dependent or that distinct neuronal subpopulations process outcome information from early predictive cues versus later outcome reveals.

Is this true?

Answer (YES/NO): NO